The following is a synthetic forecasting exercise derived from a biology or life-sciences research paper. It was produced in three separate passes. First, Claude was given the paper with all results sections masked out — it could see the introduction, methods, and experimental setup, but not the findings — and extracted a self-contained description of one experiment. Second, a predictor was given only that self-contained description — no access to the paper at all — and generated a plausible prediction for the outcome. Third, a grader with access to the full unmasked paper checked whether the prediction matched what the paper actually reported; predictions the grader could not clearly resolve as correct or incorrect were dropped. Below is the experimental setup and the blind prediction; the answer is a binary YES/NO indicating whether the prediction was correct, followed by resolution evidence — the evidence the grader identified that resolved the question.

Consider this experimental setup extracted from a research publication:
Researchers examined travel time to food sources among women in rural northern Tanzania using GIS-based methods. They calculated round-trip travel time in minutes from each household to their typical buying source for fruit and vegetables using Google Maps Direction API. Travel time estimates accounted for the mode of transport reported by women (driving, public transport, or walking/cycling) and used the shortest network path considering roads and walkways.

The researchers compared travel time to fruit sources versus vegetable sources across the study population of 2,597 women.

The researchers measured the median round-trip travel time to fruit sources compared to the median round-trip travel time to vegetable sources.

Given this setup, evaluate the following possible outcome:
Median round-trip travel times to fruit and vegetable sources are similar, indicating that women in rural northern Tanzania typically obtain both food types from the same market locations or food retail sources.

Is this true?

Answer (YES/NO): NO